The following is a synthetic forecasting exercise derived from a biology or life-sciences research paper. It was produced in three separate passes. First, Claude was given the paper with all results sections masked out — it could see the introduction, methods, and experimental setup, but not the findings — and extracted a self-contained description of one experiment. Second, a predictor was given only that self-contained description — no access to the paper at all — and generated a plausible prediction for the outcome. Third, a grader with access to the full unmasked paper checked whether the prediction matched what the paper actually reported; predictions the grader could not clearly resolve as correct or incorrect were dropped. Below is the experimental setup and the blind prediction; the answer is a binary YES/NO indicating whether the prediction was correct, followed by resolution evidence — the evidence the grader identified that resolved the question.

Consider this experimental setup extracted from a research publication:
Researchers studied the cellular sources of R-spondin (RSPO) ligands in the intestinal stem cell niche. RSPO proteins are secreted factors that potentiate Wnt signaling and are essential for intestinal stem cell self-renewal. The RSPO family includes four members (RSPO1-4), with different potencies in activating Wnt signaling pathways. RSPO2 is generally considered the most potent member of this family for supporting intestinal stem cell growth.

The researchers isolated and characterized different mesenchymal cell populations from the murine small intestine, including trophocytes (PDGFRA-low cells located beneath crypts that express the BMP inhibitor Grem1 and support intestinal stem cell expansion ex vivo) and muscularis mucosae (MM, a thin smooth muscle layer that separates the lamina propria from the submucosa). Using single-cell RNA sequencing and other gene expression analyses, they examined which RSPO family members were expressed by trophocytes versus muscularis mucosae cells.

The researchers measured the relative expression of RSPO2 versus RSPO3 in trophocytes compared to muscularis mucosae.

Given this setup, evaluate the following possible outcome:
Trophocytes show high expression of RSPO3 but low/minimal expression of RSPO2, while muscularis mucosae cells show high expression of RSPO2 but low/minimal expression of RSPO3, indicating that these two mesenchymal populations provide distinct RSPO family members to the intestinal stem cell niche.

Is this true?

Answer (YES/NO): NO